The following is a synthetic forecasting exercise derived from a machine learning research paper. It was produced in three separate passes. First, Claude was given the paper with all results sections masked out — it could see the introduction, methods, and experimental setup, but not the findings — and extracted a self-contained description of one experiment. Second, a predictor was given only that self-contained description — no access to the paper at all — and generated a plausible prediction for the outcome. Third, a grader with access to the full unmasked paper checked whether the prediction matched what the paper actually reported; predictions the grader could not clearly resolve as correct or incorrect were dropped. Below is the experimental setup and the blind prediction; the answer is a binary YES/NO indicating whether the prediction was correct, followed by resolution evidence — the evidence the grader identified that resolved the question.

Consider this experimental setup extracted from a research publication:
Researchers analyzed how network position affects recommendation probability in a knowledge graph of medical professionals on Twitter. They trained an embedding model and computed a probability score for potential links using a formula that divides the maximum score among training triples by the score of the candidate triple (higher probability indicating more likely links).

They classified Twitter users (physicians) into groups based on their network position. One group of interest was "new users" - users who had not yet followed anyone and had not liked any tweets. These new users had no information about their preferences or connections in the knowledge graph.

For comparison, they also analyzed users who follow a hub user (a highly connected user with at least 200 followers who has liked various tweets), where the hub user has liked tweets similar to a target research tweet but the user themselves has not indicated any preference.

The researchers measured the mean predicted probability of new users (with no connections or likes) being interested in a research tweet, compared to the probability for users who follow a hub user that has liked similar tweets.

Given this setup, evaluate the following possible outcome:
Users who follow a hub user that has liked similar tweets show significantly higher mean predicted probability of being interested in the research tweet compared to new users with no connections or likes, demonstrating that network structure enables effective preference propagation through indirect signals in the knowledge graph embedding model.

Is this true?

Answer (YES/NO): NO